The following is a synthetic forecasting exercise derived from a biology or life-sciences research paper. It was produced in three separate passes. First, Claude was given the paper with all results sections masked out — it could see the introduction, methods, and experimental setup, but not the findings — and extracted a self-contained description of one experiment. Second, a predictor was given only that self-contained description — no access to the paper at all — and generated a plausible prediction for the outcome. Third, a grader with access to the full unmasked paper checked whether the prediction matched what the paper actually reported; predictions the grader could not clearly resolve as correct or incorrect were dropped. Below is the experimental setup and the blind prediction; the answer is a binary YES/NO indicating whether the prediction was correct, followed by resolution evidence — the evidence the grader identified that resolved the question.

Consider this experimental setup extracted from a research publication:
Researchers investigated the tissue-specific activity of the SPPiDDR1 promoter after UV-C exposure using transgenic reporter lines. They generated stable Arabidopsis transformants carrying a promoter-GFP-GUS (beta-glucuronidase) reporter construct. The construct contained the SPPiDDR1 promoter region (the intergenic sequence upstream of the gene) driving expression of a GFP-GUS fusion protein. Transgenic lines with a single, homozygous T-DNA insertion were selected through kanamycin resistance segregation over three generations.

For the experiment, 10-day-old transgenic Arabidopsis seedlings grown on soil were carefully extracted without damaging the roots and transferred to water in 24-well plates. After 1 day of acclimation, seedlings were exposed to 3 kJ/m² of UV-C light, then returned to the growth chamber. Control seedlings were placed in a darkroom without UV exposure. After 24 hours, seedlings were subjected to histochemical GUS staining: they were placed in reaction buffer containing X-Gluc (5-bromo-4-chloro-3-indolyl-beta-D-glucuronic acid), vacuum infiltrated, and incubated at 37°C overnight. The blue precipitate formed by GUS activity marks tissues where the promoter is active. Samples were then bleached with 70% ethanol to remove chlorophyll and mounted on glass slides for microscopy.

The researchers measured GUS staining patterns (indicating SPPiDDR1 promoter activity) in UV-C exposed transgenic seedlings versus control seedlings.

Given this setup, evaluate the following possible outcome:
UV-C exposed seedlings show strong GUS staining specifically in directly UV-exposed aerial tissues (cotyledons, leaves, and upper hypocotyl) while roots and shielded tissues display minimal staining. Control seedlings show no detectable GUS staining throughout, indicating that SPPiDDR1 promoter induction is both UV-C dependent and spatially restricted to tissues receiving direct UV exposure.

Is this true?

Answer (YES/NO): NO